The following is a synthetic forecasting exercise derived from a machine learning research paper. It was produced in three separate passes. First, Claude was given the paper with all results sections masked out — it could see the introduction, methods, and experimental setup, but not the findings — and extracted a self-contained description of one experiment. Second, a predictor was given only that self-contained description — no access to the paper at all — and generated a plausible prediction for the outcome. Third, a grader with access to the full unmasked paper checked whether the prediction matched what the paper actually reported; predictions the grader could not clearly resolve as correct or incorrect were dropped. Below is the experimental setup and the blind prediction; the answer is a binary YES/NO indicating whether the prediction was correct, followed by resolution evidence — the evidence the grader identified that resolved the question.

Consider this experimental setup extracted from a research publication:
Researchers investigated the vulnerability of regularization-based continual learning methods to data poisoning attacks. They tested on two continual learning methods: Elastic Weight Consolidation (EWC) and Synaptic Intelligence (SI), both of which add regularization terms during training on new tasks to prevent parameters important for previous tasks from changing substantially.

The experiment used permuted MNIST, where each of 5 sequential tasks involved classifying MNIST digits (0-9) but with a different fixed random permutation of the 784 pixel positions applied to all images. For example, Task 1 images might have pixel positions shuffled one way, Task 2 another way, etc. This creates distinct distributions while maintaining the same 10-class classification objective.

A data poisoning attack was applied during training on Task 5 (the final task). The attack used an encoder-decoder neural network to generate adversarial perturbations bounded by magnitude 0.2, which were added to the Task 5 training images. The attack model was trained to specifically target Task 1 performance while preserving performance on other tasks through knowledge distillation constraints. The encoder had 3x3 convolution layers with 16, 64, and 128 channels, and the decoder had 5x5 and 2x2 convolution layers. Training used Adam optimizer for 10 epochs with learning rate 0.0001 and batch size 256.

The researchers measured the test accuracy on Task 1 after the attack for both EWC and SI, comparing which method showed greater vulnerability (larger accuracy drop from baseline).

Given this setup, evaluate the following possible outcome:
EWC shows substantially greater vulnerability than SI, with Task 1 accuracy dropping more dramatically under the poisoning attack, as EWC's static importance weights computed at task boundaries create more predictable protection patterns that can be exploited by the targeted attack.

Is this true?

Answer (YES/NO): NO